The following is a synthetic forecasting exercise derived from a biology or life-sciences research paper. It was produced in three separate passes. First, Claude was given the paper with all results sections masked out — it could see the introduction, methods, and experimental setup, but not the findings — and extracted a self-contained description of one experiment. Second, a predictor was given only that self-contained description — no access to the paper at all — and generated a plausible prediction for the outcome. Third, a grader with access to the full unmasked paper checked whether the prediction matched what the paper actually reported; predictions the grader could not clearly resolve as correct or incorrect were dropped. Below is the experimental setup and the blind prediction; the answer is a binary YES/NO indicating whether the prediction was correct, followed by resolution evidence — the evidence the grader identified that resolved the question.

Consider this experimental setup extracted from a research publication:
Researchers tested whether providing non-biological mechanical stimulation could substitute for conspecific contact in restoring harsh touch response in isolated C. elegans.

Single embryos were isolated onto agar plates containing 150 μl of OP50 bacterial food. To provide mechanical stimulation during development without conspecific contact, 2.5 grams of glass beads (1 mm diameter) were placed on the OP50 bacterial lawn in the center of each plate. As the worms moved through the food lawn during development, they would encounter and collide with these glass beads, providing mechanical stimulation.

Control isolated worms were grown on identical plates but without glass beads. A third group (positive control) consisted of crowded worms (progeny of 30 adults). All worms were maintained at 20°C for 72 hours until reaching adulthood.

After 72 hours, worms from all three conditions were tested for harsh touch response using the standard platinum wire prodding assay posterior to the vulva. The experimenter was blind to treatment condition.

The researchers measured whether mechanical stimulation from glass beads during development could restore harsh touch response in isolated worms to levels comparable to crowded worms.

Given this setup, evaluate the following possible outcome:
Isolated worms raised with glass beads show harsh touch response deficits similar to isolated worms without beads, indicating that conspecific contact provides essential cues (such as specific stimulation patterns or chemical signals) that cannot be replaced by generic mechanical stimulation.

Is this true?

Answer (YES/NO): NO